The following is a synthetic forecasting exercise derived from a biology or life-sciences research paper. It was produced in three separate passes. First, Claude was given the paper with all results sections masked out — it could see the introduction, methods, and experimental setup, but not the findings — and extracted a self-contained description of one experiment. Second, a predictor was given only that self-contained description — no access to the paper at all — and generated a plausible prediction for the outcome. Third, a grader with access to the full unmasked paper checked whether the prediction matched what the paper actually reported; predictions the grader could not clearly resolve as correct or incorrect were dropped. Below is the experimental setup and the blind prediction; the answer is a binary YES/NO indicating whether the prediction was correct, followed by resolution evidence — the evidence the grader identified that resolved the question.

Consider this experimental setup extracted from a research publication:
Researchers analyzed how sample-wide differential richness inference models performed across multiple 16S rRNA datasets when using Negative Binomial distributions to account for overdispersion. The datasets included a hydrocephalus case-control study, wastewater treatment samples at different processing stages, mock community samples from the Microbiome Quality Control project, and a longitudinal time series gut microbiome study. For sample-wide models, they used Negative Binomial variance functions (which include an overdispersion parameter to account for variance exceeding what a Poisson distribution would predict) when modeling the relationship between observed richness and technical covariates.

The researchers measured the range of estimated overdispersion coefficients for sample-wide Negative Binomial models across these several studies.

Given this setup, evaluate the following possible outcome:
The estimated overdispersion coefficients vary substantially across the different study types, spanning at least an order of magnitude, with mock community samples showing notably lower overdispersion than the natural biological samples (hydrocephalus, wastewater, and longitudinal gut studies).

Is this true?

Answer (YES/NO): NO